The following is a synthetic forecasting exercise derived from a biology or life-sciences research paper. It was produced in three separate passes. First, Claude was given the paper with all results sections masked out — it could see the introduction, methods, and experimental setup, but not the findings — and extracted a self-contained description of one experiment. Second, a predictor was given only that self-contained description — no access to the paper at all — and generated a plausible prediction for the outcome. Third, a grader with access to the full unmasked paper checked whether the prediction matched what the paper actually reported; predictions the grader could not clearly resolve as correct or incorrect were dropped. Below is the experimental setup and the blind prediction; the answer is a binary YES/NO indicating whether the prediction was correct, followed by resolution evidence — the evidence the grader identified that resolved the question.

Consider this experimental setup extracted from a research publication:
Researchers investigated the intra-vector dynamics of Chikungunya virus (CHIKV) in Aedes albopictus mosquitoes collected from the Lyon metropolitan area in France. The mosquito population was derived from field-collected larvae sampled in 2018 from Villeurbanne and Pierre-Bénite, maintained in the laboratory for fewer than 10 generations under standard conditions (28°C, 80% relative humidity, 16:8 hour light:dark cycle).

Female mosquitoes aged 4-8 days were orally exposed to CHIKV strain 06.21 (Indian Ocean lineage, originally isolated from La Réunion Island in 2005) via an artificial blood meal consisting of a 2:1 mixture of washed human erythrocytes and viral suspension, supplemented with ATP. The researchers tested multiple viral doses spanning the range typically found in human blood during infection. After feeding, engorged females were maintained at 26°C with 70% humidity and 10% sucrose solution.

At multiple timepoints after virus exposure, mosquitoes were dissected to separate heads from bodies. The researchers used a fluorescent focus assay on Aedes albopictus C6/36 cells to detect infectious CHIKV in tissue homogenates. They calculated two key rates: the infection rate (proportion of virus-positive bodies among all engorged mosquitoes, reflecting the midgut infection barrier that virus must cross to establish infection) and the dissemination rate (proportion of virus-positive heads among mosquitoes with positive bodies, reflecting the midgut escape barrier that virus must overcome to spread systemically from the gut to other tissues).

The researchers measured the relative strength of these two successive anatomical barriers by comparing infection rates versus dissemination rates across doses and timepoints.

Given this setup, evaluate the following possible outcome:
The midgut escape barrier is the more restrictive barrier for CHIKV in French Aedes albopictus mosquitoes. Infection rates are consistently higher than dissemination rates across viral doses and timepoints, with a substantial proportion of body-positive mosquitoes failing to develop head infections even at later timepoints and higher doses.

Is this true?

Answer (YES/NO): NO